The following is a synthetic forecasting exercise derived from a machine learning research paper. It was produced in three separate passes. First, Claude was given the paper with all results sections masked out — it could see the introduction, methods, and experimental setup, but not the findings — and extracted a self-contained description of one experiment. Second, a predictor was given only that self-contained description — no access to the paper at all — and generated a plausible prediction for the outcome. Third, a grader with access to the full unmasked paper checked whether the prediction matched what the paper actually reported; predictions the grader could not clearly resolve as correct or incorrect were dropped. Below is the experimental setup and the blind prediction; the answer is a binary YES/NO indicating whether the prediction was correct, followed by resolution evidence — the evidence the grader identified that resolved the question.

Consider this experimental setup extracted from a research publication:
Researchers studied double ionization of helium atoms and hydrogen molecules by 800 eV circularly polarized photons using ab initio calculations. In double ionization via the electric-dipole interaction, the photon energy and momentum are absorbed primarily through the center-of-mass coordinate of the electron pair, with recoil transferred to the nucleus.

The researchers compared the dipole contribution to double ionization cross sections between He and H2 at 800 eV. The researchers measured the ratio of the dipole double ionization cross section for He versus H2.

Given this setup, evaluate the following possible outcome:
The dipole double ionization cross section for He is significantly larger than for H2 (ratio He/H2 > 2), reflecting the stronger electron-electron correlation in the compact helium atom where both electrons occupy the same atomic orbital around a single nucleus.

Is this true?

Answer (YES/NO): YES